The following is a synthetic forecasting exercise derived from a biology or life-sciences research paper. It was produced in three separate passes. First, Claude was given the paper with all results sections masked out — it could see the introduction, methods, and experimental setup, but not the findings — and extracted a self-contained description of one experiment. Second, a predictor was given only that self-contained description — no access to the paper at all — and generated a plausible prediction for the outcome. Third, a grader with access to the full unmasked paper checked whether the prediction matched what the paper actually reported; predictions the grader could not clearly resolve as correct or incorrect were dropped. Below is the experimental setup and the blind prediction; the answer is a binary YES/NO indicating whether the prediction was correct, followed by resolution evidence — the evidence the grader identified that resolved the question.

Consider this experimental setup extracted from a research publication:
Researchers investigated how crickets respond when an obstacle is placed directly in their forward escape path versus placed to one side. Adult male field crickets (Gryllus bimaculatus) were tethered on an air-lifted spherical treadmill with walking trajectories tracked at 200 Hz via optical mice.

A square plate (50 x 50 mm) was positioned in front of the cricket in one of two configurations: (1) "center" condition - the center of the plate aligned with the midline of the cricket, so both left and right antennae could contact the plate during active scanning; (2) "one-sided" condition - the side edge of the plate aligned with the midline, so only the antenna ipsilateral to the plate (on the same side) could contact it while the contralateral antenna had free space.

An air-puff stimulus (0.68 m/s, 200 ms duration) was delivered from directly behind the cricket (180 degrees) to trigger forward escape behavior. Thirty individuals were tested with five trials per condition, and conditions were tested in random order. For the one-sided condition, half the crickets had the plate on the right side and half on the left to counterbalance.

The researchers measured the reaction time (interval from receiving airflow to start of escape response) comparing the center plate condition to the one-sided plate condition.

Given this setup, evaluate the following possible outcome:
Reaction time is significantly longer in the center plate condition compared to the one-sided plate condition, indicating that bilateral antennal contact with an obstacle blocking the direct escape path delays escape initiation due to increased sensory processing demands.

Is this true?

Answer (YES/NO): YES